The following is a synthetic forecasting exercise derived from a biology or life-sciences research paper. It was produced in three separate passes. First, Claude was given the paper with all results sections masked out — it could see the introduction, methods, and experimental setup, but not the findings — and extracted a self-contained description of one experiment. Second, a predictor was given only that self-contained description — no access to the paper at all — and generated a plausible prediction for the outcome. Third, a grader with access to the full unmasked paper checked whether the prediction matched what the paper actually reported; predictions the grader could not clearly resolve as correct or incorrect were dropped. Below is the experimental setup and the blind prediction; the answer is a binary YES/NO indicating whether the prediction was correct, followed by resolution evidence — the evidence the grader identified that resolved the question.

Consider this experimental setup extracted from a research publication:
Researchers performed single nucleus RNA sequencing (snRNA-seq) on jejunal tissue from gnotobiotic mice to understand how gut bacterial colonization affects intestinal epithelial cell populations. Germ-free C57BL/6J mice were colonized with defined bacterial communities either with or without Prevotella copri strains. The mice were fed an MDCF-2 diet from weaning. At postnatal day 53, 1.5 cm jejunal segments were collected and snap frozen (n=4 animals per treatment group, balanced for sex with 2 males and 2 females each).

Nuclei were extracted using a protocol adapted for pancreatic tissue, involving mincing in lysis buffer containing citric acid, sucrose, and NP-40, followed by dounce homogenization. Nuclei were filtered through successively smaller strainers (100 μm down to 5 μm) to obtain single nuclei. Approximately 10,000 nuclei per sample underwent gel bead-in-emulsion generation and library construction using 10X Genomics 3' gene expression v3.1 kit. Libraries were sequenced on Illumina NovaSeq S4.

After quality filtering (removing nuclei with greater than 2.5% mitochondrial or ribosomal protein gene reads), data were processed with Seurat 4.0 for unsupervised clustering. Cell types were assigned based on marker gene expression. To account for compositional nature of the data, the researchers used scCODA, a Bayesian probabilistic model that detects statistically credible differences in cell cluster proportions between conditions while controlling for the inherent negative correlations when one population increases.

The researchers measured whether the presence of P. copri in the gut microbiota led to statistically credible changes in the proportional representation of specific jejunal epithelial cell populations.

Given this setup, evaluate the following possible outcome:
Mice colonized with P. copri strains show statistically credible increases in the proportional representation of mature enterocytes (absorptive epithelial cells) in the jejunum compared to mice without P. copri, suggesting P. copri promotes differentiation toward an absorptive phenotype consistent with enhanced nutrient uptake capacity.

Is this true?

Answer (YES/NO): NO